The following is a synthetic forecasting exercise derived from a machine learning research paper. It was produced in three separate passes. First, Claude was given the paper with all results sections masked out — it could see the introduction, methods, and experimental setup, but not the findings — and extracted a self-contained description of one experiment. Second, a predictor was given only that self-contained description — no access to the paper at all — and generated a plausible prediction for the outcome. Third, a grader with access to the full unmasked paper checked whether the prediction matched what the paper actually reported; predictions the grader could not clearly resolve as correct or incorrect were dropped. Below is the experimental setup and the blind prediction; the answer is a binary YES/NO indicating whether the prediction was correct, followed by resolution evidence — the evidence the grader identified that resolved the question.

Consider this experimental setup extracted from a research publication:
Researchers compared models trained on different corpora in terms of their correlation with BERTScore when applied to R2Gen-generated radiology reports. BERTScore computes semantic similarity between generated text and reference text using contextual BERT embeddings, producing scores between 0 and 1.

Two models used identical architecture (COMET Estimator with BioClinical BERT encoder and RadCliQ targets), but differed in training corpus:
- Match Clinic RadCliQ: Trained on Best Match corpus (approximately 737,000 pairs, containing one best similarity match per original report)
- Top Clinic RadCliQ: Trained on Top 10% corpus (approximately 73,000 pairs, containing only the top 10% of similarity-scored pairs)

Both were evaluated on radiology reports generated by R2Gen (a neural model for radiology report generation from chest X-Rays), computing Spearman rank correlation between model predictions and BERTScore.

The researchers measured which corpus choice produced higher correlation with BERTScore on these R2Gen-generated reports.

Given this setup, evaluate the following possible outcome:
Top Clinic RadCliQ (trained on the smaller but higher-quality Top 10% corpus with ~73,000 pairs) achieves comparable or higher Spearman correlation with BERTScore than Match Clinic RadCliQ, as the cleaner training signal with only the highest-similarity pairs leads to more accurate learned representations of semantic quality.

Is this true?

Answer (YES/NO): NO